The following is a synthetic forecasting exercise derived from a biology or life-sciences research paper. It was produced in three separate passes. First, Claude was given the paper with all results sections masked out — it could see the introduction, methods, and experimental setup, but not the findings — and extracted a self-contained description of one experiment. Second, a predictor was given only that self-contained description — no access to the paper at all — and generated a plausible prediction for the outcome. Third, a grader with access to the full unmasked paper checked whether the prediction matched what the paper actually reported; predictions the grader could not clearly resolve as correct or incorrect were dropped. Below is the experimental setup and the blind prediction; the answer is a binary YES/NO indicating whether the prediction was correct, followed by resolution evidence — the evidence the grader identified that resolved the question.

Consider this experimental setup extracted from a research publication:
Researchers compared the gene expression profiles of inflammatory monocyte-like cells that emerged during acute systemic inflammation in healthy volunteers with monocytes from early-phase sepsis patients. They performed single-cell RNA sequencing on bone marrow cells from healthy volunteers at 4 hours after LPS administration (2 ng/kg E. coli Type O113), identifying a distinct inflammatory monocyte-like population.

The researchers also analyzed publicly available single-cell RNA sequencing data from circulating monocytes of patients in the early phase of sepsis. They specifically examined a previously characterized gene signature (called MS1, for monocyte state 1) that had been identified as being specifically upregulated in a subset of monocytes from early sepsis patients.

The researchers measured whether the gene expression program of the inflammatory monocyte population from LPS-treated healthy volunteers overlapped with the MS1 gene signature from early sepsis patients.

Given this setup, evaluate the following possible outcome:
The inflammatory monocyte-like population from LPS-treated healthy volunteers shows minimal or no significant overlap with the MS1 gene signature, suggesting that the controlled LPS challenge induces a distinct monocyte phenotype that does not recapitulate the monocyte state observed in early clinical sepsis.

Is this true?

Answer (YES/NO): NO